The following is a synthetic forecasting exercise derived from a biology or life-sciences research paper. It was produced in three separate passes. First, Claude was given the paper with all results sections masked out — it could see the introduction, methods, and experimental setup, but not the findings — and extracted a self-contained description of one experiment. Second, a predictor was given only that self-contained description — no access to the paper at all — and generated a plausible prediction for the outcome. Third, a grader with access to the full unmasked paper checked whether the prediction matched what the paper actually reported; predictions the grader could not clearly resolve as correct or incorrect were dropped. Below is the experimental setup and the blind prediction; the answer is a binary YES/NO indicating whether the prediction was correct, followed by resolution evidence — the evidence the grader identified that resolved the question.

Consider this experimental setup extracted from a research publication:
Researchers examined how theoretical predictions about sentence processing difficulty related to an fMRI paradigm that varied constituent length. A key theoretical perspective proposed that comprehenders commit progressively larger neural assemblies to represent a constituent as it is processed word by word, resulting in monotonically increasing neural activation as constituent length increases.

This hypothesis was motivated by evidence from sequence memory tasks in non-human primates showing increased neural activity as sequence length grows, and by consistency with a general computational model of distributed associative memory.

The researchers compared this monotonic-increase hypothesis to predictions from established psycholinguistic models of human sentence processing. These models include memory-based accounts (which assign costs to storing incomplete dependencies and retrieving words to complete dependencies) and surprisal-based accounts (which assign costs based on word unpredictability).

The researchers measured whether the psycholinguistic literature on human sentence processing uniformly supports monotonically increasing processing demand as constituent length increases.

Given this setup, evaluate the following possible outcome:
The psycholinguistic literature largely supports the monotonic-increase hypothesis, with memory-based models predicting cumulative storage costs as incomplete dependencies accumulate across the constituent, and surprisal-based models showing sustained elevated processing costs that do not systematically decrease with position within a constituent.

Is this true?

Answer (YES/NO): NO